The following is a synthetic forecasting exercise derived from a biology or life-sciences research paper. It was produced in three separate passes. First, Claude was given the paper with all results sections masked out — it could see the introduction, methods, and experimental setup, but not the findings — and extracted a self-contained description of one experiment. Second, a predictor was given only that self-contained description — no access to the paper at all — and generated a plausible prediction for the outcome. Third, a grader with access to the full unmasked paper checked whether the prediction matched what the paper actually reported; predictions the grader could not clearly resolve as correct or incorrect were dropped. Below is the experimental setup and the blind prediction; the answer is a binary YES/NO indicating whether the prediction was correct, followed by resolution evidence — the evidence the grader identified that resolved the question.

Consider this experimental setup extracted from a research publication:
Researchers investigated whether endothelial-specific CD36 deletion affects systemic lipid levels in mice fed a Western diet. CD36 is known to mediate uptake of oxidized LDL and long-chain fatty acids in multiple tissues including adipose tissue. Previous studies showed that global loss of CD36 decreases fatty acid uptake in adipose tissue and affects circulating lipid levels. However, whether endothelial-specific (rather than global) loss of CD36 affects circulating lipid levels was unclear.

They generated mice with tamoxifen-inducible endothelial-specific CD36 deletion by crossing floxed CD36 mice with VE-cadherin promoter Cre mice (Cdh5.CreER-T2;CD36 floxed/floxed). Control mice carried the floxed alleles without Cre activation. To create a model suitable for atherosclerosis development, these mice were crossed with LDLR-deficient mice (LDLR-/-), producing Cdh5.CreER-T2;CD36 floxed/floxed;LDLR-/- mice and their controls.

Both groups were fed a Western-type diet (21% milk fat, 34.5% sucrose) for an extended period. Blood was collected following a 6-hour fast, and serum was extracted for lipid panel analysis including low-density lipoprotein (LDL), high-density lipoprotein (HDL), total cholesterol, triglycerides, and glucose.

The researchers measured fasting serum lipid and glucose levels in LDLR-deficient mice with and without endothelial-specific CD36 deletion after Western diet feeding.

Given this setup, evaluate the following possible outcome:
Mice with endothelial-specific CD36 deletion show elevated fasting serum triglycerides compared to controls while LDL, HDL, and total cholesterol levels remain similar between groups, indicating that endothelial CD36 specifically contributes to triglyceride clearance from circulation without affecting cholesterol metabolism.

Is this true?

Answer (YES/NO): NO